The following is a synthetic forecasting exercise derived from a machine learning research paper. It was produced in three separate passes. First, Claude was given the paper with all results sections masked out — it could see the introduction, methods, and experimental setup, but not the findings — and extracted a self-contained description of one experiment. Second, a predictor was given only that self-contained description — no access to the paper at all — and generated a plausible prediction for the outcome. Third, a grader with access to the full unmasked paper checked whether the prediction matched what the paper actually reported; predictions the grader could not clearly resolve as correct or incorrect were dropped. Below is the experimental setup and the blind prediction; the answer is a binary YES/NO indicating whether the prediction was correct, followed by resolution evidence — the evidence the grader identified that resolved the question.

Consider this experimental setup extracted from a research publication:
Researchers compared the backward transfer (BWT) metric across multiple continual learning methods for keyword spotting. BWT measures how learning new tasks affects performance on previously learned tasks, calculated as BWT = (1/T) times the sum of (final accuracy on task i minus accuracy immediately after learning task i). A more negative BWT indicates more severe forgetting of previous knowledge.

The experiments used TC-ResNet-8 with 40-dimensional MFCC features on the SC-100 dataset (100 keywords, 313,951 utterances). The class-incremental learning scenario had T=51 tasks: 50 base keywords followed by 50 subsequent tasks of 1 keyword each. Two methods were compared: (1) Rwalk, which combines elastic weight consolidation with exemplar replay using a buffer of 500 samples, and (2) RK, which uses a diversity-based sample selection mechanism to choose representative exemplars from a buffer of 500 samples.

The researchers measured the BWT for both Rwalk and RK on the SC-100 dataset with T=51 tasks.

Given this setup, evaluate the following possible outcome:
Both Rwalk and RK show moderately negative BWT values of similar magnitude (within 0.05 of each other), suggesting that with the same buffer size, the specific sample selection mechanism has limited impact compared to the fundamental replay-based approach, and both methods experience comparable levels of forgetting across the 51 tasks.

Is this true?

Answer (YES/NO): NO